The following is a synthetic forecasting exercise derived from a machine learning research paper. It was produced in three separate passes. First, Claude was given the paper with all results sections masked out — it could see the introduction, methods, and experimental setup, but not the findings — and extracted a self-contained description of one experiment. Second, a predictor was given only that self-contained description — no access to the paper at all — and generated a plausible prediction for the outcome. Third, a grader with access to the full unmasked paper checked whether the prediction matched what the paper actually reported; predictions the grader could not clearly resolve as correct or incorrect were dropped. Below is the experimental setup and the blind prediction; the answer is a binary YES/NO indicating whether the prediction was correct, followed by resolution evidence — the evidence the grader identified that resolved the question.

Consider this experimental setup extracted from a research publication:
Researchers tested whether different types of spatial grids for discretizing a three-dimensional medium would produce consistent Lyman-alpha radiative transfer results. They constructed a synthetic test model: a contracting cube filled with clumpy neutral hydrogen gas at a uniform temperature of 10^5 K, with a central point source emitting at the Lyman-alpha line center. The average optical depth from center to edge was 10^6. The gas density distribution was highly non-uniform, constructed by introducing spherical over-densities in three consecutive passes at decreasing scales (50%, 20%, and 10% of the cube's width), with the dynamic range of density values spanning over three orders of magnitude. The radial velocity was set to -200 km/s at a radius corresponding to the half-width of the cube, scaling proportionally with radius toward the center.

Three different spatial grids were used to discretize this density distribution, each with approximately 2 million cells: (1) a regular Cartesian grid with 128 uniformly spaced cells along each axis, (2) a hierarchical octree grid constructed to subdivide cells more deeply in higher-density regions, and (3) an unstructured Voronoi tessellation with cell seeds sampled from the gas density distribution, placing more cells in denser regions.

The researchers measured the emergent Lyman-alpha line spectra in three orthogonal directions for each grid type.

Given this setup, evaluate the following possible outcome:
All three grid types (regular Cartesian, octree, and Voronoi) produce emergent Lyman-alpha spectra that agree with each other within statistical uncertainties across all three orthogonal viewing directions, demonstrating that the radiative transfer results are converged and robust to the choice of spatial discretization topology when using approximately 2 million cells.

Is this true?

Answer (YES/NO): YES